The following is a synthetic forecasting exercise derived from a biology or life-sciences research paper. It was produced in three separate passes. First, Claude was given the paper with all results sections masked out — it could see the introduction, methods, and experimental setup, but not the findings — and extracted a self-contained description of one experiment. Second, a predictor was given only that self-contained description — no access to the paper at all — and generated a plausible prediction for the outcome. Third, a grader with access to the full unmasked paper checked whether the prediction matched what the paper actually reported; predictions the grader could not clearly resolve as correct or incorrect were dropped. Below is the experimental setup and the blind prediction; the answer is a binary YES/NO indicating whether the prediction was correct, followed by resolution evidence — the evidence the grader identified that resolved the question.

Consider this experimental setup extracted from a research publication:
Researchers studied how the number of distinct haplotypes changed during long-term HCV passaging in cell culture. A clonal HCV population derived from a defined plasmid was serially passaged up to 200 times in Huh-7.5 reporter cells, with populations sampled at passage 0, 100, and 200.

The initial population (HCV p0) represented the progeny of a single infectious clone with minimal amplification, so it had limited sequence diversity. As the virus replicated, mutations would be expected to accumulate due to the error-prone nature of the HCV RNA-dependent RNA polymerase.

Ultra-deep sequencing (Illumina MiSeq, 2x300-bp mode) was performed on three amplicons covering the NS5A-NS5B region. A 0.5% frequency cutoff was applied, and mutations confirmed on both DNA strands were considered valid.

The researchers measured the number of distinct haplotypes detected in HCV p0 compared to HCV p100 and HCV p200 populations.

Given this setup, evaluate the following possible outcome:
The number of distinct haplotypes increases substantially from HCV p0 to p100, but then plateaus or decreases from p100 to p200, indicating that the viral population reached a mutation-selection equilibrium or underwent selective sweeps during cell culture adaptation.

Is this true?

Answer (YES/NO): YES